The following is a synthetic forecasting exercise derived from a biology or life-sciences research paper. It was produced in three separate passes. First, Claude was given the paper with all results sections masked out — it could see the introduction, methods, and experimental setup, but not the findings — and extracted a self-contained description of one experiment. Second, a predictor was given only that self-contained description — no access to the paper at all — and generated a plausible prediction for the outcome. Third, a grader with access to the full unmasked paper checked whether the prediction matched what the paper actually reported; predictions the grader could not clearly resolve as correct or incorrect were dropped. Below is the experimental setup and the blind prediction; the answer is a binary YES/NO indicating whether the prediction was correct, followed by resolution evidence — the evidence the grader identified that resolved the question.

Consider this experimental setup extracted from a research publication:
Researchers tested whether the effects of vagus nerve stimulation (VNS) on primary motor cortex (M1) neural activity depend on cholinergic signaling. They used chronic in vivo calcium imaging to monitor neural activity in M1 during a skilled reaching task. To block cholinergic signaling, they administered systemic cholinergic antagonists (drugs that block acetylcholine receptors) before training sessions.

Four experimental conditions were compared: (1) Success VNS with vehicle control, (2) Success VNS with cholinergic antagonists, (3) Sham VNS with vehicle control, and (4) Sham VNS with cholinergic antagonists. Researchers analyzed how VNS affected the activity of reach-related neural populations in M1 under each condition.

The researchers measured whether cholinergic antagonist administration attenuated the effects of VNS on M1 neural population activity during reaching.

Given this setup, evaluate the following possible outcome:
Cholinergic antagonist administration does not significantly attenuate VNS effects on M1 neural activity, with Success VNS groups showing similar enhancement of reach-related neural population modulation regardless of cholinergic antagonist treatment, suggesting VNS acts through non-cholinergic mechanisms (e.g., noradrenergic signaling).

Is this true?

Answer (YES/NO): NO